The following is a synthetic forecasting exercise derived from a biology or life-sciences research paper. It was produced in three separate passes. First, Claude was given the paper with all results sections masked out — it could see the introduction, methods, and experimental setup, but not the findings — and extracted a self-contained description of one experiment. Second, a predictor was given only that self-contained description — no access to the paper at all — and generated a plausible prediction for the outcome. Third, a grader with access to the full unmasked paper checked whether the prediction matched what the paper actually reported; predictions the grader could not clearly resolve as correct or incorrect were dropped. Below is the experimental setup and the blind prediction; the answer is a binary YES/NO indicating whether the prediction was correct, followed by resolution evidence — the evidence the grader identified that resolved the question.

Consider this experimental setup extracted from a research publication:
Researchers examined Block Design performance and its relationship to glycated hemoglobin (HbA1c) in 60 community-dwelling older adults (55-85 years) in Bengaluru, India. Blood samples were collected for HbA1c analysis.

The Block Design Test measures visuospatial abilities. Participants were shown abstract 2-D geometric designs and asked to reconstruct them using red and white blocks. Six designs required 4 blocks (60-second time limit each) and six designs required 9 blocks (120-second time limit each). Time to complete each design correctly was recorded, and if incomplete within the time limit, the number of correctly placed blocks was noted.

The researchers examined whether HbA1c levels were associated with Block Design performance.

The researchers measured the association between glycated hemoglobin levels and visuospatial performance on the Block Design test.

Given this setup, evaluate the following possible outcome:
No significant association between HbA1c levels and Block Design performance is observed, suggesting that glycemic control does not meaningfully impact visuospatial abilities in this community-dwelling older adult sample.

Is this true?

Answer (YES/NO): NO